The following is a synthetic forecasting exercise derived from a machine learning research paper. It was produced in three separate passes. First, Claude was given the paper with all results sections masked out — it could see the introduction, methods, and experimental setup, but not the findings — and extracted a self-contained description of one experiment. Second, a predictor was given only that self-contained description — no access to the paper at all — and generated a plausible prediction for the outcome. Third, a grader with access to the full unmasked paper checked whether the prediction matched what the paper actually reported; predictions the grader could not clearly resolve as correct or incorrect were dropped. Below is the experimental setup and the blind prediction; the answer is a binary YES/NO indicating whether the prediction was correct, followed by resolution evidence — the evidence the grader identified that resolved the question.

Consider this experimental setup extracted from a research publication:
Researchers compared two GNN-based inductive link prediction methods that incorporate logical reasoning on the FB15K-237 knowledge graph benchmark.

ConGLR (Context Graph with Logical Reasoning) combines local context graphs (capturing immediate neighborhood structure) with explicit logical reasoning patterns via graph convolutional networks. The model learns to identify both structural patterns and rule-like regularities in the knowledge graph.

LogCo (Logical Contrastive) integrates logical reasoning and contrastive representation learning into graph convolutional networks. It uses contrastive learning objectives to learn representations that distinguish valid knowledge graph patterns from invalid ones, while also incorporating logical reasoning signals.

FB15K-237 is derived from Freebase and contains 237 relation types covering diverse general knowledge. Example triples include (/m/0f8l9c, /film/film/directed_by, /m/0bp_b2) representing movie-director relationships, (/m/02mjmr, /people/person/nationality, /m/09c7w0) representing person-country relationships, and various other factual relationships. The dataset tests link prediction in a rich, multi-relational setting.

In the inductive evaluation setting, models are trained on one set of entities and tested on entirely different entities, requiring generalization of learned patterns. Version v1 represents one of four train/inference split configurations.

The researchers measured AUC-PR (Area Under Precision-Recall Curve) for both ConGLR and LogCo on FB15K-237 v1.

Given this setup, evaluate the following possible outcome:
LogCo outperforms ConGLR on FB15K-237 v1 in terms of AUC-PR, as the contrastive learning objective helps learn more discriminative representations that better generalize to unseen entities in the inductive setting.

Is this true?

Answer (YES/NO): YES